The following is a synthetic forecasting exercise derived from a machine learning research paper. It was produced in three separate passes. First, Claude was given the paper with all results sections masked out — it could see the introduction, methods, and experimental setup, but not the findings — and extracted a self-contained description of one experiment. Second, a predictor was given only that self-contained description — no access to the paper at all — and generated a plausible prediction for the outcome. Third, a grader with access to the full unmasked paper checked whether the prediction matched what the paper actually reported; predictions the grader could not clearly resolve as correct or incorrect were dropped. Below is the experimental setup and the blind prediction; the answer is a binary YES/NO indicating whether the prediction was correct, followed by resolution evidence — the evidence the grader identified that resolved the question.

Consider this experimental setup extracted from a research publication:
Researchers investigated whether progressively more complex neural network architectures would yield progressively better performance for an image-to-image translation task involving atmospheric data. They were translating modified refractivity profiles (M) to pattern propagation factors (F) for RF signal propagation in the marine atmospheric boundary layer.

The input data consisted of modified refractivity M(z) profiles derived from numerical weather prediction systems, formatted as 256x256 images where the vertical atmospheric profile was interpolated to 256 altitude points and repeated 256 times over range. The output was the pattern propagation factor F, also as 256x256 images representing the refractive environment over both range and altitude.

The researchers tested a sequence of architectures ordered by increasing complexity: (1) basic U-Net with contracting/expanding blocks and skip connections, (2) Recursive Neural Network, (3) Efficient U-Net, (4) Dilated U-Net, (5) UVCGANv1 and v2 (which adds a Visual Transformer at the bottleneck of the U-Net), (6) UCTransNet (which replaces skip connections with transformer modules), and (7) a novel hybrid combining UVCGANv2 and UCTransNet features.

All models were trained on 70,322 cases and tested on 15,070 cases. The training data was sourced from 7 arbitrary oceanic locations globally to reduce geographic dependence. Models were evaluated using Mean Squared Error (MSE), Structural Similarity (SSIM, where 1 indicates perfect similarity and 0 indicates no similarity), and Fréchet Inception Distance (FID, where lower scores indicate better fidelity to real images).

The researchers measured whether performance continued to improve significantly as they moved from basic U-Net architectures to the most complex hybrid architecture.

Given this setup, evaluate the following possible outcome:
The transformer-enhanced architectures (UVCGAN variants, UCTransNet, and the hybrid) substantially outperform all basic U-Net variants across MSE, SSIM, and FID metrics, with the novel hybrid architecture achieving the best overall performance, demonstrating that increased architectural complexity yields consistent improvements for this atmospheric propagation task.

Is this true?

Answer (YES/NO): NO